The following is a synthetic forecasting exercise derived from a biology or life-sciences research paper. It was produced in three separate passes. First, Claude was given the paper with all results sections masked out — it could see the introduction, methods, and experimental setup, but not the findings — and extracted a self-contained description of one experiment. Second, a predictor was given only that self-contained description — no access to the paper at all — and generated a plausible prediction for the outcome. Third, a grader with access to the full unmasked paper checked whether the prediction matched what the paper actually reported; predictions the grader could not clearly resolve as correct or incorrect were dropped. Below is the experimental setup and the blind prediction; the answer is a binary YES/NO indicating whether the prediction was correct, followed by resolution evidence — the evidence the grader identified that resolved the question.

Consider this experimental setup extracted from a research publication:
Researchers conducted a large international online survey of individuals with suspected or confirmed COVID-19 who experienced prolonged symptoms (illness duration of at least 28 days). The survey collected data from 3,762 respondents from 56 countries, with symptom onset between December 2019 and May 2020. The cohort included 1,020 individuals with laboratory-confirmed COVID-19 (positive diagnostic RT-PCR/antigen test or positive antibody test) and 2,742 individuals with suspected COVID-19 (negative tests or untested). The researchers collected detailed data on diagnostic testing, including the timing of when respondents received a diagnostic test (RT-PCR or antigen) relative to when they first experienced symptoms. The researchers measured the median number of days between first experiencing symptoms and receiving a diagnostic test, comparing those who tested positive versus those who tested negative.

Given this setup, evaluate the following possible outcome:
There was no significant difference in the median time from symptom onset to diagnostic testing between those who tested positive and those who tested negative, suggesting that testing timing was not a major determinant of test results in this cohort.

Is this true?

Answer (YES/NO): NO